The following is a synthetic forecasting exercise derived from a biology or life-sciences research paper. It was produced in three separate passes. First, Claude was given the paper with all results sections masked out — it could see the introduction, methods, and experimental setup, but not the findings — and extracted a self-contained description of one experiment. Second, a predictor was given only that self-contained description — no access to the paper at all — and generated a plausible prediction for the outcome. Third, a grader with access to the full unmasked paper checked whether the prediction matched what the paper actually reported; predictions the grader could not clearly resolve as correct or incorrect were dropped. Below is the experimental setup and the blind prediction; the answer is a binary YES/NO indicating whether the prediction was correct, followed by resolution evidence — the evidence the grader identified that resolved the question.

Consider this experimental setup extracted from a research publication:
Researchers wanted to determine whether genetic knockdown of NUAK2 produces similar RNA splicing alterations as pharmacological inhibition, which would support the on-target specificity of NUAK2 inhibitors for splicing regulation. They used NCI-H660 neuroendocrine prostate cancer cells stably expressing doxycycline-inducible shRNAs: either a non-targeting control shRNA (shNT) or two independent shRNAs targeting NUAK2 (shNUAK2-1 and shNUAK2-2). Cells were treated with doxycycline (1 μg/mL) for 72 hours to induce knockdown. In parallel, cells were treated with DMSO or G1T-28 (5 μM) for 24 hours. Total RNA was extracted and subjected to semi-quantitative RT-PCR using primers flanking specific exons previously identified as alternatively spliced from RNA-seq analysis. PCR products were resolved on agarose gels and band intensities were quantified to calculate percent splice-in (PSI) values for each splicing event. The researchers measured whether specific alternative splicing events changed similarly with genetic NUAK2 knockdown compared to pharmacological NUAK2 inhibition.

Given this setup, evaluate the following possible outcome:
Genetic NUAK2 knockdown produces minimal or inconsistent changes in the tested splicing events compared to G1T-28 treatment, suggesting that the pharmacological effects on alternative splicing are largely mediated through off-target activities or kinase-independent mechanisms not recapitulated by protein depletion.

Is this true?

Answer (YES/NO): NO